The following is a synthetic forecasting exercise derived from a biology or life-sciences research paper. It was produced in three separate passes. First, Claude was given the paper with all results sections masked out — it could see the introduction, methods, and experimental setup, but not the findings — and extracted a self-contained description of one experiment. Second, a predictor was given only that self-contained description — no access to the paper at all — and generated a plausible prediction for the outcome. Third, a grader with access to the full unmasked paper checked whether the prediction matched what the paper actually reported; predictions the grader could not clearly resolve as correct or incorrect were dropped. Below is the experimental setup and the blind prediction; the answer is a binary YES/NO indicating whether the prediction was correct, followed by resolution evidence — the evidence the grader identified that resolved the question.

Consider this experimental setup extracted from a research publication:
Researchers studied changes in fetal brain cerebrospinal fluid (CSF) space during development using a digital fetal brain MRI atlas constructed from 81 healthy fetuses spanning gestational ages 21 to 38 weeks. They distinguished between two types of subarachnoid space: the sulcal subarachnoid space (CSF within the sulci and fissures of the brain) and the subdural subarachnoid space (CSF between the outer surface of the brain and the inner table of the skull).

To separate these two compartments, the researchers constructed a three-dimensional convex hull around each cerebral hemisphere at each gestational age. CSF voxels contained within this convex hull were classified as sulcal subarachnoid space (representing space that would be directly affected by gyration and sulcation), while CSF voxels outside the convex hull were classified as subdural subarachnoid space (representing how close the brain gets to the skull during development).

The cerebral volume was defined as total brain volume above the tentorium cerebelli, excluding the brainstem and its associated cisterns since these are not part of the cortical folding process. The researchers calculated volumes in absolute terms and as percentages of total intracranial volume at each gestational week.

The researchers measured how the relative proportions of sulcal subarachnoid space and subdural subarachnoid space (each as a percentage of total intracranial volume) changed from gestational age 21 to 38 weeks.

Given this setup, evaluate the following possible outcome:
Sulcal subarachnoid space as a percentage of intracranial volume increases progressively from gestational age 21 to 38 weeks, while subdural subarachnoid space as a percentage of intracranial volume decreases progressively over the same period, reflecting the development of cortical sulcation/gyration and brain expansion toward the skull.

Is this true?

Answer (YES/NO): NO